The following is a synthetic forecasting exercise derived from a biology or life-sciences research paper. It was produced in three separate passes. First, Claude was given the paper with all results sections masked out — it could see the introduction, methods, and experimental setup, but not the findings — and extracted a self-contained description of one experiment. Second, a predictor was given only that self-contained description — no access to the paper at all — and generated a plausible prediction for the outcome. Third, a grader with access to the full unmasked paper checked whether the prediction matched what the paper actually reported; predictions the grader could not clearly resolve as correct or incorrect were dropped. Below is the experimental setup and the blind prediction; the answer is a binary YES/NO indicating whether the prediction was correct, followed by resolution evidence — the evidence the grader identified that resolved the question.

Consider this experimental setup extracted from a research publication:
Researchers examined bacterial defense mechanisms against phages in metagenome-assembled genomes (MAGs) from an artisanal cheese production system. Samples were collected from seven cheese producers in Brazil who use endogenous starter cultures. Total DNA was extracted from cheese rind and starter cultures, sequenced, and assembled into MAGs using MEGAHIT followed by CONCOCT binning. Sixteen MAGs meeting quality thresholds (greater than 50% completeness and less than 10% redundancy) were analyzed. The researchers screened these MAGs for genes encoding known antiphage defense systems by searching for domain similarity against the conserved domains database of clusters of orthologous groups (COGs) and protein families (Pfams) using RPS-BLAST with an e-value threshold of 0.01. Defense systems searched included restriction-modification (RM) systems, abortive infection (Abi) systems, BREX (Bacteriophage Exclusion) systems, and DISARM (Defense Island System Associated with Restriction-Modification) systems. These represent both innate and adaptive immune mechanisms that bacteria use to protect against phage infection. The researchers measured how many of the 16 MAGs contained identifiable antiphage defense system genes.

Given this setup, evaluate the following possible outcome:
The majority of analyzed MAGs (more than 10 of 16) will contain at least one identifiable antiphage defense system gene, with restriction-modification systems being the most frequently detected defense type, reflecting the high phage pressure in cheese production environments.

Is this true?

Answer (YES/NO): YES